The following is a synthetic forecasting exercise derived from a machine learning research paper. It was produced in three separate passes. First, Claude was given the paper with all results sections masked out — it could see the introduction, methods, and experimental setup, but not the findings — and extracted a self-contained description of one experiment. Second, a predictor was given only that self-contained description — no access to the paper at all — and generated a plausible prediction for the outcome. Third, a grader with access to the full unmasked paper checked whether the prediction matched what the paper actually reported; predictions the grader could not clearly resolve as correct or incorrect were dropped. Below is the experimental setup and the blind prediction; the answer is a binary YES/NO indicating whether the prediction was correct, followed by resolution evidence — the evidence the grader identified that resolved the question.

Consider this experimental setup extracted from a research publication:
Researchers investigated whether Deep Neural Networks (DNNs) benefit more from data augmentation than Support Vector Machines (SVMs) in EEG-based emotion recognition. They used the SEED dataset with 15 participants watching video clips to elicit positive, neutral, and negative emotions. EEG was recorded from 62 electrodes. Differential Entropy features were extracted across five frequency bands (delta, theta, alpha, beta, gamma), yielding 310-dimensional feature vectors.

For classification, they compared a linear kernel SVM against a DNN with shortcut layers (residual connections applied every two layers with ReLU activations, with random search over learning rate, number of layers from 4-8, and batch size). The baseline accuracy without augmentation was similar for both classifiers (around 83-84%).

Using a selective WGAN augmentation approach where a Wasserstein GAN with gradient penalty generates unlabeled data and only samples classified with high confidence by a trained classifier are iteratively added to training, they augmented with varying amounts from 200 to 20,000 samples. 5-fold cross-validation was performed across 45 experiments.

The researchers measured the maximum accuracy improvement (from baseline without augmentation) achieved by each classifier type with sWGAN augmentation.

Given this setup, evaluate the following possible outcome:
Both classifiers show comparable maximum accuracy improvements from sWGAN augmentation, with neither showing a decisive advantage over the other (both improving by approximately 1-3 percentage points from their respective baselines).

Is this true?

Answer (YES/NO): NO